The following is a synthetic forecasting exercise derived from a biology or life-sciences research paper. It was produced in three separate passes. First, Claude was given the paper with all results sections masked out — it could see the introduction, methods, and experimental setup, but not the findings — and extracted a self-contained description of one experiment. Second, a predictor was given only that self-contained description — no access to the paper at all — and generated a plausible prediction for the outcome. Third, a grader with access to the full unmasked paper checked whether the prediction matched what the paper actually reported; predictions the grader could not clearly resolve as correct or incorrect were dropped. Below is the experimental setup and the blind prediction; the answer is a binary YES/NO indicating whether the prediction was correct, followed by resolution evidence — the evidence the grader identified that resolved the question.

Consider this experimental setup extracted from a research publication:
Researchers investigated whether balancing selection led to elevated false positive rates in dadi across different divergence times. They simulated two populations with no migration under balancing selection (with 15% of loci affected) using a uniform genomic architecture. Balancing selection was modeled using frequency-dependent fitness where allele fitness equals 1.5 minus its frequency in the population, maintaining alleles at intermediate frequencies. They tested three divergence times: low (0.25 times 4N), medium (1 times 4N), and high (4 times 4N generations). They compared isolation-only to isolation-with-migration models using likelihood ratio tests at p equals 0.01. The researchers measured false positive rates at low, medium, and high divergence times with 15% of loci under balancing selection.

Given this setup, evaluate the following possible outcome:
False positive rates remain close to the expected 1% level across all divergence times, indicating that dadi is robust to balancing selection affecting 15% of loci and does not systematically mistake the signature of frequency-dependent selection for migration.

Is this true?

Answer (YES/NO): NO